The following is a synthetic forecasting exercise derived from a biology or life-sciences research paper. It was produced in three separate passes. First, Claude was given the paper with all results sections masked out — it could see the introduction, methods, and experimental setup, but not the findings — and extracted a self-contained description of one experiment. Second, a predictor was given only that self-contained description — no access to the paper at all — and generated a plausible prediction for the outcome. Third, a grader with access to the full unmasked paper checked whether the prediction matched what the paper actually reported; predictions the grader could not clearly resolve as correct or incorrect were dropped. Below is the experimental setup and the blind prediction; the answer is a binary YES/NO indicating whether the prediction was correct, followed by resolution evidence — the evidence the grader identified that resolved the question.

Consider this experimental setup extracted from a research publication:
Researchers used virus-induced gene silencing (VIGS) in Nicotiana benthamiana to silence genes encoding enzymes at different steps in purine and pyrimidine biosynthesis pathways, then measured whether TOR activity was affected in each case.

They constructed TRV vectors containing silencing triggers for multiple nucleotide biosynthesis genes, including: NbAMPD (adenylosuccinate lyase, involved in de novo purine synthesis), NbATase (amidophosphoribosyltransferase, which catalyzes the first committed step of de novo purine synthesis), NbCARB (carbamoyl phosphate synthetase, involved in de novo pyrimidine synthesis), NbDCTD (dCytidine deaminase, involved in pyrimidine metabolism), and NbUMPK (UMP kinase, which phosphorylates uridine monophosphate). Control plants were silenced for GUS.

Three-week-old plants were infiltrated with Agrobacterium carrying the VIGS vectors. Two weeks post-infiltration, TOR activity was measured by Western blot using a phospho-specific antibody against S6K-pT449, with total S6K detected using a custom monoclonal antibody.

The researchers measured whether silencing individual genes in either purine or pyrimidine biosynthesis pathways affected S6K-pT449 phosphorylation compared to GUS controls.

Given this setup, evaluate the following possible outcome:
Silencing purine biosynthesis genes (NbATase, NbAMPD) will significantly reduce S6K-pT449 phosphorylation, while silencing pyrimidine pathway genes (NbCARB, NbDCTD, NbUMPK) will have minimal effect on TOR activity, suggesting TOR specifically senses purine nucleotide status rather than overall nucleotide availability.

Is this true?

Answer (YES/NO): NO